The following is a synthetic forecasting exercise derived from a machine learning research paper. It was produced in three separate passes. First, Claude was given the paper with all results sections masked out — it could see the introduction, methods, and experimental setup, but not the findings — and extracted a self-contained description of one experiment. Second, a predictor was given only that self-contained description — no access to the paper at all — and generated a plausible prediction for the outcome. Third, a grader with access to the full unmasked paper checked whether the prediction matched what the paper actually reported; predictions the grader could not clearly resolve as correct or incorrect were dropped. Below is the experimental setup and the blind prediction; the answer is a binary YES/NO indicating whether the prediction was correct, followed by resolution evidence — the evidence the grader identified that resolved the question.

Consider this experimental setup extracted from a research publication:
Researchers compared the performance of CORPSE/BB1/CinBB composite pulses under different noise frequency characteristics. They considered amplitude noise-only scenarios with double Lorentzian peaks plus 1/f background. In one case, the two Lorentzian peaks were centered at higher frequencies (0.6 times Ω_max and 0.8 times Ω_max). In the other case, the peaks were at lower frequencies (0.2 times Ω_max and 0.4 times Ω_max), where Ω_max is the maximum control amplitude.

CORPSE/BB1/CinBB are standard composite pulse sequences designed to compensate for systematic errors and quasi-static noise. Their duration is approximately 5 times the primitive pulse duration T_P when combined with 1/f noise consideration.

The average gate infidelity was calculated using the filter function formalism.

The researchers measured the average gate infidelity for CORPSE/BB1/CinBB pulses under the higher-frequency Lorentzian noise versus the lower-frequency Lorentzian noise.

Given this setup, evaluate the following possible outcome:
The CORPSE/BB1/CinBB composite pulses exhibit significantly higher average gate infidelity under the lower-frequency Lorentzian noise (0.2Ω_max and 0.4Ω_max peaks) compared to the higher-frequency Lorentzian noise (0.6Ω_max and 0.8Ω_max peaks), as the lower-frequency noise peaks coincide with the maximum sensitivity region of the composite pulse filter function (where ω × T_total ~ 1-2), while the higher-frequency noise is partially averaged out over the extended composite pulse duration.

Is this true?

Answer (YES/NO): NO